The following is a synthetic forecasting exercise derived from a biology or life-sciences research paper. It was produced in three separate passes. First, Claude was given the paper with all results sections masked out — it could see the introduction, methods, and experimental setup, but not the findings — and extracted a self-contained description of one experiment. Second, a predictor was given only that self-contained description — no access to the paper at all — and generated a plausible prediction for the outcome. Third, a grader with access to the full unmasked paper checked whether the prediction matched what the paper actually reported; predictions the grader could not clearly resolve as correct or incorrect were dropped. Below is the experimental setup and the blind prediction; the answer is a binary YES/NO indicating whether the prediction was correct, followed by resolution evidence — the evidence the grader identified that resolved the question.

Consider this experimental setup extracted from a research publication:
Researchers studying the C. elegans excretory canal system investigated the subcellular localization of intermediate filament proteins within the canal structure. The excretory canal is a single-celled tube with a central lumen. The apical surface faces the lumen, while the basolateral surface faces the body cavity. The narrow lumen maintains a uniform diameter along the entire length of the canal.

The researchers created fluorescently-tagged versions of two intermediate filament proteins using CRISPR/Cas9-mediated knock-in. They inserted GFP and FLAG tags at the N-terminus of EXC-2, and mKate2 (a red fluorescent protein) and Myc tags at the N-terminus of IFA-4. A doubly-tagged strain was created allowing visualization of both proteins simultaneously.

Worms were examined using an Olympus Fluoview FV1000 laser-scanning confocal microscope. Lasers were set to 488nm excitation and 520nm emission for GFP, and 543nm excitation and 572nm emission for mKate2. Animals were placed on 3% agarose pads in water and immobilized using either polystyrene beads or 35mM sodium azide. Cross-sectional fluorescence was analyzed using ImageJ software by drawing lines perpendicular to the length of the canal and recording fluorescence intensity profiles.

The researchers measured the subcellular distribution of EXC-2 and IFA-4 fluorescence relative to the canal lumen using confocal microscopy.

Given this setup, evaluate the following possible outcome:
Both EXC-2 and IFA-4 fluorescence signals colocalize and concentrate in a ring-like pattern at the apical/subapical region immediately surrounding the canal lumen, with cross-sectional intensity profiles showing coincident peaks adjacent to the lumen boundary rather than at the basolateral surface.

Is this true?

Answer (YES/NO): YES